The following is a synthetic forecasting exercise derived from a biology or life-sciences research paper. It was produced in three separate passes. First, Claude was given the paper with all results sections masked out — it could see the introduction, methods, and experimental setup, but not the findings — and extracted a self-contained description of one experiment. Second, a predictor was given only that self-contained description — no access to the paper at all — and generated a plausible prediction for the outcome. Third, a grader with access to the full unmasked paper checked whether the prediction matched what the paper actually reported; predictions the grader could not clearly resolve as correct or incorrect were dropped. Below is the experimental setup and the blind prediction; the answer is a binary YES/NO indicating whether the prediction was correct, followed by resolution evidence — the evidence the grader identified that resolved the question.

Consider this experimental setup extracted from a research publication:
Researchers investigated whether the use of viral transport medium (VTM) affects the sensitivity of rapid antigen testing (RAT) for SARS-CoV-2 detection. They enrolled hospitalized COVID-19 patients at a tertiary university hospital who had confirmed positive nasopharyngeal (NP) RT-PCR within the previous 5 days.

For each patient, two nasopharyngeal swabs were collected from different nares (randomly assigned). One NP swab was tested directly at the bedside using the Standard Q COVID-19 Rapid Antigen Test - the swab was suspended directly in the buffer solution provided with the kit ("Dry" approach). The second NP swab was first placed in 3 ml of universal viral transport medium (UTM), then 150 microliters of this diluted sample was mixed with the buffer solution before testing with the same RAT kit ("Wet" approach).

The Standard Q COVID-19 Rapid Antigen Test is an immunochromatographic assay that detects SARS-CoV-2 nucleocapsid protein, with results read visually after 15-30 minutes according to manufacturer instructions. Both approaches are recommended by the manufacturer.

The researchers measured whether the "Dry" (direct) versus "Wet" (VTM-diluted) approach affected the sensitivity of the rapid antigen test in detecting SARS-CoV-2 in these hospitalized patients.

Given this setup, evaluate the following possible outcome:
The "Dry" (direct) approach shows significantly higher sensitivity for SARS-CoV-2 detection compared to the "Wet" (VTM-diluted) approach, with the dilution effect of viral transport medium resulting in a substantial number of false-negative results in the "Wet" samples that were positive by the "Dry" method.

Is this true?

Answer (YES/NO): NO